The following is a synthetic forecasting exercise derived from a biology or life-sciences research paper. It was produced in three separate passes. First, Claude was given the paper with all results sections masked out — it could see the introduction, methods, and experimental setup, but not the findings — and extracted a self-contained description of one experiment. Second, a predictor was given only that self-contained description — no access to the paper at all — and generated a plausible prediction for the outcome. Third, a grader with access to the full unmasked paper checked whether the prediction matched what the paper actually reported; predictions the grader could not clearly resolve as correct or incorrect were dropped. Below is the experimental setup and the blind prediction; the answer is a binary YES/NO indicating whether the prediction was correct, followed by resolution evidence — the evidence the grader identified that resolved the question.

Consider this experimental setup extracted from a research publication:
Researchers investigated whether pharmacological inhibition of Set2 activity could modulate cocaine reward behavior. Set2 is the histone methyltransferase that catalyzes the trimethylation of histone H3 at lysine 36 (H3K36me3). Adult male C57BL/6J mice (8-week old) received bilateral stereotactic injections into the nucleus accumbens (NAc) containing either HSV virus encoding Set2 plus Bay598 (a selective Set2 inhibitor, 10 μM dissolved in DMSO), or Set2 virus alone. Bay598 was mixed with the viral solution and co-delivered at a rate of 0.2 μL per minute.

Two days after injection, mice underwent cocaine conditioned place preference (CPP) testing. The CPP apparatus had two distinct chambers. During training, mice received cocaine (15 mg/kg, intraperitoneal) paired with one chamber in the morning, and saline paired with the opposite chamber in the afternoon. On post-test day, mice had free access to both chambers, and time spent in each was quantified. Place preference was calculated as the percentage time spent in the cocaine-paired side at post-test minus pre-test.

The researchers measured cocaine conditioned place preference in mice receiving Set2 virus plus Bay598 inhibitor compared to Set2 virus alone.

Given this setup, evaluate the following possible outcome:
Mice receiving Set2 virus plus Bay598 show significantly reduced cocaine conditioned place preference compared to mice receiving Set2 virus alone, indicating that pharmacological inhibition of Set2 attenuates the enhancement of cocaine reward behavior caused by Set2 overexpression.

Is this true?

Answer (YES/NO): YES